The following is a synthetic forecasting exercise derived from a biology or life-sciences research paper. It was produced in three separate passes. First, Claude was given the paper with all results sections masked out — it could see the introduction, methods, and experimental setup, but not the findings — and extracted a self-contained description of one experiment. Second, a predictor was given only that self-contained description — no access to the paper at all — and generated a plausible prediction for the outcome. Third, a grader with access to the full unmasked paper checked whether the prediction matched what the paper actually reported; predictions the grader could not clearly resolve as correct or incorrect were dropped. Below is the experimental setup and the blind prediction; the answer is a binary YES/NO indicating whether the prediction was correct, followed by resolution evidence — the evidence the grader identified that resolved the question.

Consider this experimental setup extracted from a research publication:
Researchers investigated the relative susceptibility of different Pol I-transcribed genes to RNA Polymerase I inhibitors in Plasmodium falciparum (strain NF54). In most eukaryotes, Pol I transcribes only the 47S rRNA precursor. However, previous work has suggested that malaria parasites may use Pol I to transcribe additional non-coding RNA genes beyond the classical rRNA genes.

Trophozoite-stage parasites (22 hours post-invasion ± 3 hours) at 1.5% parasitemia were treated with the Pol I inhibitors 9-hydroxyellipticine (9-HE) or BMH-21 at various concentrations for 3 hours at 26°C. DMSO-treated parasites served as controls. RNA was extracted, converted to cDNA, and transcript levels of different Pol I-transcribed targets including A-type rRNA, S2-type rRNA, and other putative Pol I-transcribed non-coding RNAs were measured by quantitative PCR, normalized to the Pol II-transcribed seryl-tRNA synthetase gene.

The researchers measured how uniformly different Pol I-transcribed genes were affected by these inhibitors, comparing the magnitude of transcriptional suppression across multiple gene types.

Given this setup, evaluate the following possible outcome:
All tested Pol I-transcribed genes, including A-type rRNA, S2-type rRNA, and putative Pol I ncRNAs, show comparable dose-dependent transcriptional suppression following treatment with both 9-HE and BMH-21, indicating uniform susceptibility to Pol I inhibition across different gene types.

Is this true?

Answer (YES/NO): NO